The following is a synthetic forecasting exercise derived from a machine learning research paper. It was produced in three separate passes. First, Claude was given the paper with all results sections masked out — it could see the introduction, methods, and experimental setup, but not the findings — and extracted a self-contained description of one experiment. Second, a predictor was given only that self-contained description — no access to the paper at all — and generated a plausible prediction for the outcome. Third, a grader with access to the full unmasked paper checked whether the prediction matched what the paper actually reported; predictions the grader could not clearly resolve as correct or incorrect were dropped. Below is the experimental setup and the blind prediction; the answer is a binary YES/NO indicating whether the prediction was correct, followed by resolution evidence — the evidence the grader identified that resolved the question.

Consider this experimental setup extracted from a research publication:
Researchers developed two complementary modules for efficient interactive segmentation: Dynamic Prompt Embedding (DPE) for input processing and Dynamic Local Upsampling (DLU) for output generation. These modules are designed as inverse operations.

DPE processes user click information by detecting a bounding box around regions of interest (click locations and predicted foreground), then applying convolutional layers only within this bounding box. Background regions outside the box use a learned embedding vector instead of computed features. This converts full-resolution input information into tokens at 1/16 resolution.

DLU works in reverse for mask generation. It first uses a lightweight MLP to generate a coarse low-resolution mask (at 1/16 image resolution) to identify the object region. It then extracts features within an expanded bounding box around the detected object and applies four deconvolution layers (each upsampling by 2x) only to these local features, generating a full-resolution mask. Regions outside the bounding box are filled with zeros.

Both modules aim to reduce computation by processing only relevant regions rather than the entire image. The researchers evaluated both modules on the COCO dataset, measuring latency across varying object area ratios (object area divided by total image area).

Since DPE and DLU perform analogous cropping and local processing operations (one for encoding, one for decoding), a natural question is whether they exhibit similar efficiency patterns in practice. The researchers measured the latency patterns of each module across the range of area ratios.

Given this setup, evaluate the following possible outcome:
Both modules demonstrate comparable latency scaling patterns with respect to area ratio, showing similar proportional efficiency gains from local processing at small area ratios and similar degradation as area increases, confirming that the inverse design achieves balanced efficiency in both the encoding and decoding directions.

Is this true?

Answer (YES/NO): YES